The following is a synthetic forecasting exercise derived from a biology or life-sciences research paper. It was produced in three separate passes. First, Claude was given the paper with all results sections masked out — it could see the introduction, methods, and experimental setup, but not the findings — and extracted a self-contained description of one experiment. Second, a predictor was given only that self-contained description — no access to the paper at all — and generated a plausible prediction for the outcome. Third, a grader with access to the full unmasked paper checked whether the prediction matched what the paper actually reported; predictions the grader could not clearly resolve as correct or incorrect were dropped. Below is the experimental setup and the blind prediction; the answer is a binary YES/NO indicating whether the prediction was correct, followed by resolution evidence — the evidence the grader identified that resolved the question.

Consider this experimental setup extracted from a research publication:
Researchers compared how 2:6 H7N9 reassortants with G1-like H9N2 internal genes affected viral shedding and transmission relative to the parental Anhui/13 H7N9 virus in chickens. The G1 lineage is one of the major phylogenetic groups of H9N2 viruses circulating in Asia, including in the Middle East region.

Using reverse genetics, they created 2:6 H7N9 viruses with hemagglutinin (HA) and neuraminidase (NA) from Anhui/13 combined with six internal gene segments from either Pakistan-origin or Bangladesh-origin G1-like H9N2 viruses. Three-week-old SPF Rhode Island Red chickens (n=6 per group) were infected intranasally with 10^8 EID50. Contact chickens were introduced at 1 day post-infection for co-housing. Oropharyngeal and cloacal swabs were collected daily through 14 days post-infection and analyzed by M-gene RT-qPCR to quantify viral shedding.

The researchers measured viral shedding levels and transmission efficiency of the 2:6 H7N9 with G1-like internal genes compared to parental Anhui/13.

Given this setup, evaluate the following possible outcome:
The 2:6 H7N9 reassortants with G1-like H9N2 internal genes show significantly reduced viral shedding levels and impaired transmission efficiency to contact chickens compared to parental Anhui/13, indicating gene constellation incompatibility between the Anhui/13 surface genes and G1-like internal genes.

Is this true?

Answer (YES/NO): YES